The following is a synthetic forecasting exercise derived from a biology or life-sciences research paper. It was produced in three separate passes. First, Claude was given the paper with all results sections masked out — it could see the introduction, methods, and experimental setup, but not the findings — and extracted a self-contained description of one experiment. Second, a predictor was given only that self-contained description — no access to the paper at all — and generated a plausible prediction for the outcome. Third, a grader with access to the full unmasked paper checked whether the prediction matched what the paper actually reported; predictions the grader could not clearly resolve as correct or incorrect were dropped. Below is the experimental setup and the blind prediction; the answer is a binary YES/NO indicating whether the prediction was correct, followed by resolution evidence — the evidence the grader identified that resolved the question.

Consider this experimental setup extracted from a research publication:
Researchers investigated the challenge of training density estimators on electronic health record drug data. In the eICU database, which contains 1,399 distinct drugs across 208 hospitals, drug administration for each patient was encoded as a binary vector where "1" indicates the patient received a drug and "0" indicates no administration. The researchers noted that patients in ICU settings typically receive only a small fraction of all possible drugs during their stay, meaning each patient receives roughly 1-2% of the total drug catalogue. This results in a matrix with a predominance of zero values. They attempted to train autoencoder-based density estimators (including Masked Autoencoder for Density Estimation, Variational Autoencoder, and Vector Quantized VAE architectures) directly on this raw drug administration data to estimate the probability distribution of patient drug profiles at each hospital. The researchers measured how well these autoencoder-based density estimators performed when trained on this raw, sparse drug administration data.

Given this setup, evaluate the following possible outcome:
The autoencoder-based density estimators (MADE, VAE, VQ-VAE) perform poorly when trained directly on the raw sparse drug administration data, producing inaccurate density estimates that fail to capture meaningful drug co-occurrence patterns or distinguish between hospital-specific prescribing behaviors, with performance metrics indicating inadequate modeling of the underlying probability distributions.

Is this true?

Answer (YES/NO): YES